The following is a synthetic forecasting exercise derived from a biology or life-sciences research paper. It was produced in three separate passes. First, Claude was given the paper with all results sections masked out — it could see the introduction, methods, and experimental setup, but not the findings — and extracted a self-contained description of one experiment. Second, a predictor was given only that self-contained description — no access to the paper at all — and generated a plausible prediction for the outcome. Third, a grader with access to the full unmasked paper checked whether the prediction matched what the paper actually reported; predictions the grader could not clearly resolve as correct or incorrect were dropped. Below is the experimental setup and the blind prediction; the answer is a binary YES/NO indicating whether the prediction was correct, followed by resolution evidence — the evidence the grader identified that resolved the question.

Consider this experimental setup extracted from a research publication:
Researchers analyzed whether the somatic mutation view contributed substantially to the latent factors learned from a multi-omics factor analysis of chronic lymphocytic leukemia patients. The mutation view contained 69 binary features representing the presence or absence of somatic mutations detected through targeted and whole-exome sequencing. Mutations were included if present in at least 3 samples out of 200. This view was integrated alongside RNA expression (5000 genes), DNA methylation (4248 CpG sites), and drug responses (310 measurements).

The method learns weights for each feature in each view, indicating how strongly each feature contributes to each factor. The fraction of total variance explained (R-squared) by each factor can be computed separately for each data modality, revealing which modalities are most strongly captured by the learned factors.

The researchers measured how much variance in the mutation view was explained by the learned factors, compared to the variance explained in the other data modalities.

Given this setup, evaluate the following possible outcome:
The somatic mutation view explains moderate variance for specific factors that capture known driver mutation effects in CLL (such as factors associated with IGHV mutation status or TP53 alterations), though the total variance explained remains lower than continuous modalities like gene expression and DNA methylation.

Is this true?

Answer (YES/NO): NO